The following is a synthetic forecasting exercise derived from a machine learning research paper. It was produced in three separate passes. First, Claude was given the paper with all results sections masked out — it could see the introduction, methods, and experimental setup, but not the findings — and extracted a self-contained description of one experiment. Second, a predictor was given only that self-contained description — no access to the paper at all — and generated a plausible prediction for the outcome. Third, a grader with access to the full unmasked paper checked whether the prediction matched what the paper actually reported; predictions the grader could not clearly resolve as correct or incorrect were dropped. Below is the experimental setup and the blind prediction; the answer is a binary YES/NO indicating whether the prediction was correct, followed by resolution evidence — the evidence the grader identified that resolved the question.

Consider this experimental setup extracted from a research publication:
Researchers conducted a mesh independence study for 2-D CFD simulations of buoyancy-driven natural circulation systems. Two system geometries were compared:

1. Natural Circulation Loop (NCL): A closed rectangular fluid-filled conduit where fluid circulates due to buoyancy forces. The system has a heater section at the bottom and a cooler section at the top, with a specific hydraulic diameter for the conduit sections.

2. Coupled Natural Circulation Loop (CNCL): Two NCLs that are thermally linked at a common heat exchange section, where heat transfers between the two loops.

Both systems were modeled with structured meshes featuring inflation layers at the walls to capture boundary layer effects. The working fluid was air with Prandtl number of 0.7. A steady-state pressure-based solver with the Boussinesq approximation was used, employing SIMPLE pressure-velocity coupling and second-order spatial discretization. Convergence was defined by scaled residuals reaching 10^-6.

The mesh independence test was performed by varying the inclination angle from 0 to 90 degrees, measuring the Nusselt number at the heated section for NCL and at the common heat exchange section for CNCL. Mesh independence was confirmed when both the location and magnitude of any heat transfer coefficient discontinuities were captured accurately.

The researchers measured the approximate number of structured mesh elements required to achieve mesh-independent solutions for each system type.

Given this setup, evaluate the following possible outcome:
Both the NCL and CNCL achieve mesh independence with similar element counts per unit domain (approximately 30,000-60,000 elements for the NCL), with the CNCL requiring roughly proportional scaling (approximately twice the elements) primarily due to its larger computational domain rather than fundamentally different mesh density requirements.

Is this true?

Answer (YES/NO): NO